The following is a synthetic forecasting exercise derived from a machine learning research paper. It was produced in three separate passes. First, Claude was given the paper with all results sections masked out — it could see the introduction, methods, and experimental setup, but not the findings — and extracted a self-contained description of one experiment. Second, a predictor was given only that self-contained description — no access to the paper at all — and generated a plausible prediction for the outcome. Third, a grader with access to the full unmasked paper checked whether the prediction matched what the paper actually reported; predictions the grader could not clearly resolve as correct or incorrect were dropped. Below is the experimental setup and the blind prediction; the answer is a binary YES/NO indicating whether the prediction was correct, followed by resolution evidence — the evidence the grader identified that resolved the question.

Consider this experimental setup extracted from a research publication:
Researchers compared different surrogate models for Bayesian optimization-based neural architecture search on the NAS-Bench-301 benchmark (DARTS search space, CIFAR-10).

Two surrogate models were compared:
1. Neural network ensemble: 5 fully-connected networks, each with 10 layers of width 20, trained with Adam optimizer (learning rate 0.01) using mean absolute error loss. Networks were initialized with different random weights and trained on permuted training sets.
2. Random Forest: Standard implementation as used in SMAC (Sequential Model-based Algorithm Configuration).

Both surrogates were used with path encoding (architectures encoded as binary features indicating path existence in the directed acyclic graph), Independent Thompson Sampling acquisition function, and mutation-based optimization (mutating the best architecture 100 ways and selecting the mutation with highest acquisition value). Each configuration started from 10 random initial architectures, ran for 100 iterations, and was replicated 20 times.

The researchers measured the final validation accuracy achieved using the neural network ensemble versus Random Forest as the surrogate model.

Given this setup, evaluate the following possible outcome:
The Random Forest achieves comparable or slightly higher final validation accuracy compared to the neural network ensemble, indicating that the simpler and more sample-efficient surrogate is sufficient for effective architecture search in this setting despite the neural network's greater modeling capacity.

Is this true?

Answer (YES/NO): YES